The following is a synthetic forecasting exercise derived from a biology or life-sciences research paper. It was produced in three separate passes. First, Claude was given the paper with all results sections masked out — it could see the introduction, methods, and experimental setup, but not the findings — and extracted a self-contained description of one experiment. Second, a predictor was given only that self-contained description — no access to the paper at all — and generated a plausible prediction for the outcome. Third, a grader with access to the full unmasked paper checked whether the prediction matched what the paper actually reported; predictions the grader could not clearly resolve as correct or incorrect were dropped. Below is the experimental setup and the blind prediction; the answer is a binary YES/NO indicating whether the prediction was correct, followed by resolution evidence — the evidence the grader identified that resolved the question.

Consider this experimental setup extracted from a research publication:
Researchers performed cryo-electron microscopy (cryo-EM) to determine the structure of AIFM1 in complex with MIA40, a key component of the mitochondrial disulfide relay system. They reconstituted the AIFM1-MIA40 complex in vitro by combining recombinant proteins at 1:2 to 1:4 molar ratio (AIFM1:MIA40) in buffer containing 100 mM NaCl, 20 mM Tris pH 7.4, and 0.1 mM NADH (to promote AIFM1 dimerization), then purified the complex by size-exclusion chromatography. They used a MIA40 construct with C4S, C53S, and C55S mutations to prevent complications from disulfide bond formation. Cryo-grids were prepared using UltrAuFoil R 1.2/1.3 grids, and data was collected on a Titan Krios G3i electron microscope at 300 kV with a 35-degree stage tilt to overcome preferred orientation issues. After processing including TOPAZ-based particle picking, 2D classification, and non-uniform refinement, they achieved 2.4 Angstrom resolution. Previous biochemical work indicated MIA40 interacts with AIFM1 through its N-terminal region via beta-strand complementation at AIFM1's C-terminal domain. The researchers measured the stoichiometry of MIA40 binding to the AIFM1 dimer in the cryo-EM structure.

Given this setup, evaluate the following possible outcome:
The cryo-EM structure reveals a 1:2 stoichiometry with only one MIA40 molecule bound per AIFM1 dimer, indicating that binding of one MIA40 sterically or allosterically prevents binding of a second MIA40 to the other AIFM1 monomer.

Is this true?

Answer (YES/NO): NO